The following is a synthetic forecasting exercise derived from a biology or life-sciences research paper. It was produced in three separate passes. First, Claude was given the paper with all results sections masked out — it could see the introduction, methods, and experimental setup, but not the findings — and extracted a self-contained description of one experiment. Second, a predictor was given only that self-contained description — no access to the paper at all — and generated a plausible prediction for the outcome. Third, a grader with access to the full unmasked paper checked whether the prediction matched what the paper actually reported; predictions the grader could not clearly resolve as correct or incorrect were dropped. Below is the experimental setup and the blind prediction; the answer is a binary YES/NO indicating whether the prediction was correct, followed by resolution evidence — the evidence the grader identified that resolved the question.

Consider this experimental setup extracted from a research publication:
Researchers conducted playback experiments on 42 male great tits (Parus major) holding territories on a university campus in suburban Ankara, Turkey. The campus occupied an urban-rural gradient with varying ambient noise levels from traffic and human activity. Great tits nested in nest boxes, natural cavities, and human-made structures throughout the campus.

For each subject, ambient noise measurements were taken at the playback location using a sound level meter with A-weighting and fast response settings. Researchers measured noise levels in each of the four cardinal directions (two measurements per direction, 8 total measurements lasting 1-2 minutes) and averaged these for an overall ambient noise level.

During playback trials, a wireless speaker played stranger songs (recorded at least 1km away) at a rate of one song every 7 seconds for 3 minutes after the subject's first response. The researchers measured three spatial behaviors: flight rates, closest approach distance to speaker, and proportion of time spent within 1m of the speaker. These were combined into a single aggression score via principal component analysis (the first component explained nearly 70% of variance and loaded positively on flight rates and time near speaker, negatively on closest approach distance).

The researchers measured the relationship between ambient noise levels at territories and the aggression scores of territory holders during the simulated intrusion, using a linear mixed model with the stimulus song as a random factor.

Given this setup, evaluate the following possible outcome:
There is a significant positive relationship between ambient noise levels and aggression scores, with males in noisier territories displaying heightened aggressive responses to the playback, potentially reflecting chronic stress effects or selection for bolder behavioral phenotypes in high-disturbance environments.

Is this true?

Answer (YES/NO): YES